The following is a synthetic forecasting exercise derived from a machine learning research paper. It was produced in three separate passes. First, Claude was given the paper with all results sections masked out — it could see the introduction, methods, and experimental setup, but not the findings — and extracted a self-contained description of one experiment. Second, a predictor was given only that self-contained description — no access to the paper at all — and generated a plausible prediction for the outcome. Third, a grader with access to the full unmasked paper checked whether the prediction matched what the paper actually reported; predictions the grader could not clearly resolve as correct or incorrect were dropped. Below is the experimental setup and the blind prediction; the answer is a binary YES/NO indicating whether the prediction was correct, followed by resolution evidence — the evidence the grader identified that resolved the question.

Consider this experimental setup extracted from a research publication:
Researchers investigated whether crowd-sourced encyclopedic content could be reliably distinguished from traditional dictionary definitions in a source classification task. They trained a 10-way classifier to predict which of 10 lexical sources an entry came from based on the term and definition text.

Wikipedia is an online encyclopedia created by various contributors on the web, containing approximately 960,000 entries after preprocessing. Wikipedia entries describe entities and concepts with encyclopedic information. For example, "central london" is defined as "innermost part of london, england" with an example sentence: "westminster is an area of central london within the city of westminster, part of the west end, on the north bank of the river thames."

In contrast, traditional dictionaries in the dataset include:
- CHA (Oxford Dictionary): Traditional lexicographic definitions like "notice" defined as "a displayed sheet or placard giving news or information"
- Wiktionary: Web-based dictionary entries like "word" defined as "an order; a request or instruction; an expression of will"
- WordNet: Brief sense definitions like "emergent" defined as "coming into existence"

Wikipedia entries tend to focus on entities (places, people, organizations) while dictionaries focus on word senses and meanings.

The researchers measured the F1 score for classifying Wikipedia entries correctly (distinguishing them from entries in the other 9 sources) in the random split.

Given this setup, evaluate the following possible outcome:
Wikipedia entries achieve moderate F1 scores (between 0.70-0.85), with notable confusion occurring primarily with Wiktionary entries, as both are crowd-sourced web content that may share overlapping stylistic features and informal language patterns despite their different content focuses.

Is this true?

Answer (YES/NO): NO